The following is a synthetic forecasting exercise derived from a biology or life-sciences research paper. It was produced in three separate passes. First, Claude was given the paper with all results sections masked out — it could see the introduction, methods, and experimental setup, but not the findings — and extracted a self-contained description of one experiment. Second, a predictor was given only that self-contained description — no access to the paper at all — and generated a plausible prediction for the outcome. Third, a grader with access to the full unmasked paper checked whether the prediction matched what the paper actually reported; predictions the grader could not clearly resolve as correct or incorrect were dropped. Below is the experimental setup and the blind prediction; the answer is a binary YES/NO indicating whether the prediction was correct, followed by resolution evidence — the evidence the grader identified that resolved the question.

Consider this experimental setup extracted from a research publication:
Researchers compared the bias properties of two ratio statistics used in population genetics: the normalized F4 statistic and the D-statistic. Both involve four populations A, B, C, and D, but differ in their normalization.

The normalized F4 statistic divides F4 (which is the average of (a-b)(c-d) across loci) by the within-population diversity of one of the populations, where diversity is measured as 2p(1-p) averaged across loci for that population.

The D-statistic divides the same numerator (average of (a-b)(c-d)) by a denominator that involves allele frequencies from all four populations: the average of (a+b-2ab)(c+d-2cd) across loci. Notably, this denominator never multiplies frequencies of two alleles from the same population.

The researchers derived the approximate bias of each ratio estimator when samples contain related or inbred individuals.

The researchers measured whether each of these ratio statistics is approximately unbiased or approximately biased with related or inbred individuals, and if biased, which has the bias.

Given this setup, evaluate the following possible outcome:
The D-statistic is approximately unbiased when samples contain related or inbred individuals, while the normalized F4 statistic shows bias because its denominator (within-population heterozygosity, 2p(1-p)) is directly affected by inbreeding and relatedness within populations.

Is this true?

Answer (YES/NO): YES